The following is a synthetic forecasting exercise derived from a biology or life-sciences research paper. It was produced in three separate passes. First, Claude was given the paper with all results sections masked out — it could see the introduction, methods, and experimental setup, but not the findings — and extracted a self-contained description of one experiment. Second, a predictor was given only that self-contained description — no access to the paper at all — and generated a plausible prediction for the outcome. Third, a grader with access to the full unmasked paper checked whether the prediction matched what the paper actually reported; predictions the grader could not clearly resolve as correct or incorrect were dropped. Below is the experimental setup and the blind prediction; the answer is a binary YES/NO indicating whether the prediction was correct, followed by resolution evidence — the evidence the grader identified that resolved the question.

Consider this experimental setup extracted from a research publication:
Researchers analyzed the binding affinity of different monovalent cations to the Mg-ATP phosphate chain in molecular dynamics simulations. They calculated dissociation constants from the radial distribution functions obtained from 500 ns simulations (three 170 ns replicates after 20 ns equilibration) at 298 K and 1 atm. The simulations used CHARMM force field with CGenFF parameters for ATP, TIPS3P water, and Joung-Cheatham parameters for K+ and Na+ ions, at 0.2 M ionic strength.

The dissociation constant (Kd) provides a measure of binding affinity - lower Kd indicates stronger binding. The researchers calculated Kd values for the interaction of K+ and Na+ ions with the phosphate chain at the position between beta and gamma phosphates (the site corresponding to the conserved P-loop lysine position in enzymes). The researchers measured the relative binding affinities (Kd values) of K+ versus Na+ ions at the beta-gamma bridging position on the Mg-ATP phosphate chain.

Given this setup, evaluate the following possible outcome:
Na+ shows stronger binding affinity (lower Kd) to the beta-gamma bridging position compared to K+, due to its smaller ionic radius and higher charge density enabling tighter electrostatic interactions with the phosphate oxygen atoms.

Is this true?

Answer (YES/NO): YES